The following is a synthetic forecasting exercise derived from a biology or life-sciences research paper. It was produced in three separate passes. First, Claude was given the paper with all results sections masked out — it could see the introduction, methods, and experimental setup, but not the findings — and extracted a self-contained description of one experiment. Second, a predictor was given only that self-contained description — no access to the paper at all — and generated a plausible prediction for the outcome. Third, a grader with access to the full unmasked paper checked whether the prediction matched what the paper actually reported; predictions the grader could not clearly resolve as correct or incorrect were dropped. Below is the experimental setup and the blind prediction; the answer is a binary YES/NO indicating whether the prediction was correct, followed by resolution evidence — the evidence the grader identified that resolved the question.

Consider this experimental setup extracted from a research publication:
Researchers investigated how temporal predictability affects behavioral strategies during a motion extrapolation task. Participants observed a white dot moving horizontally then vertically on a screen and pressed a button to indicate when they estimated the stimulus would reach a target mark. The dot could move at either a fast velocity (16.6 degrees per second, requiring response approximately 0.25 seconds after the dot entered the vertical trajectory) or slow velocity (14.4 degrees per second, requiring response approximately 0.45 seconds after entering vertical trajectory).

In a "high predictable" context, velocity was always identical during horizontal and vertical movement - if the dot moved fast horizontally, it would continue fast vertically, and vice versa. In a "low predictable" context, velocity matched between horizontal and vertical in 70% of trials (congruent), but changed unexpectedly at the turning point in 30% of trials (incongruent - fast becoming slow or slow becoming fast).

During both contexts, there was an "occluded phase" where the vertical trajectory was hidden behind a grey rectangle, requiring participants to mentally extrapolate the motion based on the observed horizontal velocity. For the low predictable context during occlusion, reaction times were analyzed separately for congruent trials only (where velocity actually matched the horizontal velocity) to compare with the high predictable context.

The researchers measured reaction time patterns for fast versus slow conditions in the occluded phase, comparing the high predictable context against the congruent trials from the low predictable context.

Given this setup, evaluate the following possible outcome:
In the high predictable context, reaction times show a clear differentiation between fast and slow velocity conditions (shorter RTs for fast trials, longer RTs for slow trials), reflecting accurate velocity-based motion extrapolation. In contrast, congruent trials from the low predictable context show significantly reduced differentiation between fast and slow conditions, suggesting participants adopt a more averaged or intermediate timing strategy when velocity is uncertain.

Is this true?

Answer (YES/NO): YES